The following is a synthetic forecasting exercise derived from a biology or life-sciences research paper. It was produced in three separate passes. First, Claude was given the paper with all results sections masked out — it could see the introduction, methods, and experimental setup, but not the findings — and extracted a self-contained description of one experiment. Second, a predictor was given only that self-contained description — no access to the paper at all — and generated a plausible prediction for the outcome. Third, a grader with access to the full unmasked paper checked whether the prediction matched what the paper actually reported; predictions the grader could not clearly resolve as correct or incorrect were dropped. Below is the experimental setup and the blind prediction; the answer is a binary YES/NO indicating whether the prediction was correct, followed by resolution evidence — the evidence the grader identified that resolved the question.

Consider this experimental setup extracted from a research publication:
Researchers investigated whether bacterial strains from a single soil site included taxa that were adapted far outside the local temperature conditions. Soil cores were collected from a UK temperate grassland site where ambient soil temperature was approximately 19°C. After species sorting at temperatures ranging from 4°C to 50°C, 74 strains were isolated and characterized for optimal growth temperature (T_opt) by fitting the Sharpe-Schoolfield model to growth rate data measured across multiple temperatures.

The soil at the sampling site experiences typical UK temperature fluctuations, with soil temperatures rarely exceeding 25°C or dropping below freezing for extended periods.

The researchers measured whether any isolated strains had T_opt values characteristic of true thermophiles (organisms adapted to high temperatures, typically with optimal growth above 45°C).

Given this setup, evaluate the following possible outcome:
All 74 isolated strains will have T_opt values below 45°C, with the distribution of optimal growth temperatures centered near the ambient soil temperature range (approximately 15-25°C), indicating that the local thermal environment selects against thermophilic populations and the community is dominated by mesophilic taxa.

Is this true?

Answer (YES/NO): NO